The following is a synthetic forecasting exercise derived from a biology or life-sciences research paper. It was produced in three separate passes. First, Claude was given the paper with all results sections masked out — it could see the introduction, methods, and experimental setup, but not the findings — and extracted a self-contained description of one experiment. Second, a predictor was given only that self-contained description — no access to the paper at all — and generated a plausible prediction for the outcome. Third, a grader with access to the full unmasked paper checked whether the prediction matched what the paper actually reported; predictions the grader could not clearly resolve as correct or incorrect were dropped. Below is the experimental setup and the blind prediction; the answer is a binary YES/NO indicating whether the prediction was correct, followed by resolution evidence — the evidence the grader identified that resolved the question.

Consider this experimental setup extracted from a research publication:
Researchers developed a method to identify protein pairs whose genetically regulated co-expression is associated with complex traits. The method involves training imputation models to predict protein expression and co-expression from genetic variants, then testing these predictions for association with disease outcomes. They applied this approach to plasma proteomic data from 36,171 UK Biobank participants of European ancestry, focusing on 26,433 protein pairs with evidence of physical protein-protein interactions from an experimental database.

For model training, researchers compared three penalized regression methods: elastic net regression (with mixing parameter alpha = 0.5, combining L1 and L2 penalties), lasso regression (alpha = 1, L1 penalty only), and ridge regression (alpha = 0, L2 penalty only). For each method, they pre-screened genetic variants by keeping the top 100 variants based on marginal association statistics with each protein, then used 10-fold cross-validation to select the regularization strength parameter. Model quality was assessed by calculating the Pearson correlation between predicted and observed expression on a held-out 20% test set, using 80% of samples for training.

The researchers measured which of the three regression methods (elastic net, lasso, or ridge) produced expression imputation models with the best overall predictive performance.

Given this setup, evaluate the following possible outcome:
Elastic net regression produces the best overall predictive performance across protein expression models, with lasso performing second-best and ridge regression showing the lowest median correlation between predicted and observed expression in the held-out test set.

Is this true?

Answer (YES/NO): NO